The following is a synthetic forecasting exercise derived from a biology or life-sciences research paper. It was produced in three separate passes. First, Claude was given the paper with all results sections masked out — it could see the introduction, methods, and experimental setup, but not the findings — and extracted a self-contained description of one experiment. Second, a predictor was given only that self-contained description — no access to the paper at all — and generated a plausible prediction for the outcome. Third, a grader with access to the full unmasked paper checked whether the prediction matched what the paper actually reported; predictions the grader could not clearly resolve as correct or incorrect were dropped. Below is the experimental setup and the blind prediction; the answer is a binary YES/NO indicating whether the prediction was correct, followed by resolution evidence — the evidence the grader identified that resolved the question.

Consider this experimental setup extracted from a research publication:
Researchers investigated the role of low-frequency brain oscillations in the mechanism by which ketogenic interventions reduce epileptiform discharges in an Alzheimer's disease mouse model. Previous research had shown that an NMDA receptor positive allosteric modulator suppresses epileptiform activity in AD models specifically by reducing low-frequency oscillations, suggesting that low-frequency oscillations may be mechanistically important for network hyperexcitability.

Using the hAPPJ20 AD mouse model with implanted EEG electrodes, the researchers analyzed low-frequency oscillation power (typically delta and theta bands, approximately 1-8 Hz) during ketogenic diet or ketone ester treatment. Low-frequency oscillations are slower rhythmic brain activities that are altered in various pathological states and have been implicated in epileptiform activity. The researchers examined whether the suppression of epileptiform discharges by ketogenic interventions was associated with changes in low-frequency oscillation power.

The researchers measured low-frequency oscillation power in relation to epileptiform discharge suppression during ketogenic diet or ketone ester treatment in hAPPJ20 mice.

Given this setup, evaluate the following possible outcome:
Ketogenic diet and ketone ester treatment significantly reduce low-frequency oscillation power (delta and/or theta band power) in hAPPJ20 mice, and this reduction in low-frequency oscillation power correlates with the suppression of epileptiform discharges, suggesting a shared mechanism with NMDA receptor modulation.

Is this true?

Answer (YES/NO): NO